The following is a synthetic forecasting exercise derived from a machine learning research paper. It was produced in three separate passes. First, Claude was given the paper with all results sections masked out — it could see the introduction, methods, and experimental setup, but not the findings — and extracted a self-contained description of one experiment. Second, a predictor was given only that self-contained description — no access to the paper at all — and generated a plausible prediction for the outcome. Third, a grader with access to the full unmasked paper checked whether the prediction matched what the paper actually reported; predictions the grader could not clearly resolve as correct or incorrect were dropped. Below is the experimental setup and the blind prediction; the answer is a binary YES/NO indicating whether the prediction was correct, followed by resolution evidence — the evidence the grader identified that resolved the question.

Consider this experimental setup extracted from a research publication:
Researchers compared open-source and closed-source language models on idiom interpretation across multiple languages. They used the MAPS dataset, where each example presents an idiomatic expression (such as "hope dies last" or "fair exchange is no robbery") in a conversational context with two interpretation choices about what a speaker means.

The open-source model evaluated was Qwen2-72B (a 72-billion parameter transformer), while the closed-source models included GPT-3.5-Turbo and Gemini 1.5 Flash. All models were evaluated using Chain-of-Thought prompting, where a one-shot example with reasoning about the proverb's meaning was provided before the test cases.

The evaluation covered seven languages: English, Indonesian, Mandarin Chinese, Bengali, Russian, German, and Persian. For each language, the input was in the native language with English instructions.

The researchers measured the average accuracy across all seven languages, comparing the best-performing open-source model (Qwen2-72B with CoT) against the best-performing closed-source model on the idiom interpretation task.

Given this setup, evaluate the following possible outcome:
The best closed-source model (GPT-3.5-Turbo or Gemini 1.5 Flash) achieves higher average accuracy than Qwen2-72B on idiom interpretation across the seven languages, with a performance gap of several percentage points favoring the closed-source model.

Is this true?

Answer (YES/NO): NO